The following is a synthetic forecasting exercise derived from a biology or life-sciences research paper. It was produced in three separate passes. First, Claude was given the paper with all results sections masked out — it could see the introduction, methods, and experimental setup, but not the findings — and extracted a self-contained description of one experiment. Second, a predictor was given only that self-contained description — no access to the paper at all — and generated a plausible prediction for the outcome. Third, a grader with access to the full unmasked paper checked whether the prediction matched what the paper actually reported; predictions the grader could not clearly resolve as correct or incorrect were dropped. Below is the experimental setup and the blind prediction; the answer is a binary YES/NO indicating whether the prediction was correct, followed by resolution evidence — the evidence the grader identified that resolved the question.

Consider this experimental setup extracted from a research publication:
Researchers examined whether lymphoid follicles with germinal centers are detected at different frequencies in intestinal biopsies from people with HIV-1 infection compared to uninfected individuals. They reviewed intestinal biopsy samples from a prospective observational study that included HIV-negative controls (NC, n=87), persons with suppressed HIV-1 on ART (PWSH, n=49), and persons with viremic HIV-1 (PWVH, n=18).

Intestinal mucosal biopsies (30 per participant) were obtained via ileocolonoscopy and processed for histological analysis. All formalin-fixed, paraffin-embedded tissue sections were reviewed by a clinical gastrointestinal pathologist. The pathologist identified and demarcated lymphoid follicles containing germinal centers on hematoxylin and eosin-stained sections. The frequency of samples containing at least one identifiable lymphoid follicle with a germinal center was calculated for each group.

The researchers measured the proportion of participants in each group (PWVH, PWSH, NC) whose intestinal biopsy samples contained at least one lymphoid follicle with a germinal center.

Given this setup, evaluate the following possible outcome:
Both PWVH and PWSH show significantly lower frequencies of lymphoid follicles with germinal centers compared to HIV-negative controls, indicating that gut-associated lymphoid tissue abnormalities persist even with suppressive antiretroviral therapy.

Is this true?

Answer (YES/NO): NO